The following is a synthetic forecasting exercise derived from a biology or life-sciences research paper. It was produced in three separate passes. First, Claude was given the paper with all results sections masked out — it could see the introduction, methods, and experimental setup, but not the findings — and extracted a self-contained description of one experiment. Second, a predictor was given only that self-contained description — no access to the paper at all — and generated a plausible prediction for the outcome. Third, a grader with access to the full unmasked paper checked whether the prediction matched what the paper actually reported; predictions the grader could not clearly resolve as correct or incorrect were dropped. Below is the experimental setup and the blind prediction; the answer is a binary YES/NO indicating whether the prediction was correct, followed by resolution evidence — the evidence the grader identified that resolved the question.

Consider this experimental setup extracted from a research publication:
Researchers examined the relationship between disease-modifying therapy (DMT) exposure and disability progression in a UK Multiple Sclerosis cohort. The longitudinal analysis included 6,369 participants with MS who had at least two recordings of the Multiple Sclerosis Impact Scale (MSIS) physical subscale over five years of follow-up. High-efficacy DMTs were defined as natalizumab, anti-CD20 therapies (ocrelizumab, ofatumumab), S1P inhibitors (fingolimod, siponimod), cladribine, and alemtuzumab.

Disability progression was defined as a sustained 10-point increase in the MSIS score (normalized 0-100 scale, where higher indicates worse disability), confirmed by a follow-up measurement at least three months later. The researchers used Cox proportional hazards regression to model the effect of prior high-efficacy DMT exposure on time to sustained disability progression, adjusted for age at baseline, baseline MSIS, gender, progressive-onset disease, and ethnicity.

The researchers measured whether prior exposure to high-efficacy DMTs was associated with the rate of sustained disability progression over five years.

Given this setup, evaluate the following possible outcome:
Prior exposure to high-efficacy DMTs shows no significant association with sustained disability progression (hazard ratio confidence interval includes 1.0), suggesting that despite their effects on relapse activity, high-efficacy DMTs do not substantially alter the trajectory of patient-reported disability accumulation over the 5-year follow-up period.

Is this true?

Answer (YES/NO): NO